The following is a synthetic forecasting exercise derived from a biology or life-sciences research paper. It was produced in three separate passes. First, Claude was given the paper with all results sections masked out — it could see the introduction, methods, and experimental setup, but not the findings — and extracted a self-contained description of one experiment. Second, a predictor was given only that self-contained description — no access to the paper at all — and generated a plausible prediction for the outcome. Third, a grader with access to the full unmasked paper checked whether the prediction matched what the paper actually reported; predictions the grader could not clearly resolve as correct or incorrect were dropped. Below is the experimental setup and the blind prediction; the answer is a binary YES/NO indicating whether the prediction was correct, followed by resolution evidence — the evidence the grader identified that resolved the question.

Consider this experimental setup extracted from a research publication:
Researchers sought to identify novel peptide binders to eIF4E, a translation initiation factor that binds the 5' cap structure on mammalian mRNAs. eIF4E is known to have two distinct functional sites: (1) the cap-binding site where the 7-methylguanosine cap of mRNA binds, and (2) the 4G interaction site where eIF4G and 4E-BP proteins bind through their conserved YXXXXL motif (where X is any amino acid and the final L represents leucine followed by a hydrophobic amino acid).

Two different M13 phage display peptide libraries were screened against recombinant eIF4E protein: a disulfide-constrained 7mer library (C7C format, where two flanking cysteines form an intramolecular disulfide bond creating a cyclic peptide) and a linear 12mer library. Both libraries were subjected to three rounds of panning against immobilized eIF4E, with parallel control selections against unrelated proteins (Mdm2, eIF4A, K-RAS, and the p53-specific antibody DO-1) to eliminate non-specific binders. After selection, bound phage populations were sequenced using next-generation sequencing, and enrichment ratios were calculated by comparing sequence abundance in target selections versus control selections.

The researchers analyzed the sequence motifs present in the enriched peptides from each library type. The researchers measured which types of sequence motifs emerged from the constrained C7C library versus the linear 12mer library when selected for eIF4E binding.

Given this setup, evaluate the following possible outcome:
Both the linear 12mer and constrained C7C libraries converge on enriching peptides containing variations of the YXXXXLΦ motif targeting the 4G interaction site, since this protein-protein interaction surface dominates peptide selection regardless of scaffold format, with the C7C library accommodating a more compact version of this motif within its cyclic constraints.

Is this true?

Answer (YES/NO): NO